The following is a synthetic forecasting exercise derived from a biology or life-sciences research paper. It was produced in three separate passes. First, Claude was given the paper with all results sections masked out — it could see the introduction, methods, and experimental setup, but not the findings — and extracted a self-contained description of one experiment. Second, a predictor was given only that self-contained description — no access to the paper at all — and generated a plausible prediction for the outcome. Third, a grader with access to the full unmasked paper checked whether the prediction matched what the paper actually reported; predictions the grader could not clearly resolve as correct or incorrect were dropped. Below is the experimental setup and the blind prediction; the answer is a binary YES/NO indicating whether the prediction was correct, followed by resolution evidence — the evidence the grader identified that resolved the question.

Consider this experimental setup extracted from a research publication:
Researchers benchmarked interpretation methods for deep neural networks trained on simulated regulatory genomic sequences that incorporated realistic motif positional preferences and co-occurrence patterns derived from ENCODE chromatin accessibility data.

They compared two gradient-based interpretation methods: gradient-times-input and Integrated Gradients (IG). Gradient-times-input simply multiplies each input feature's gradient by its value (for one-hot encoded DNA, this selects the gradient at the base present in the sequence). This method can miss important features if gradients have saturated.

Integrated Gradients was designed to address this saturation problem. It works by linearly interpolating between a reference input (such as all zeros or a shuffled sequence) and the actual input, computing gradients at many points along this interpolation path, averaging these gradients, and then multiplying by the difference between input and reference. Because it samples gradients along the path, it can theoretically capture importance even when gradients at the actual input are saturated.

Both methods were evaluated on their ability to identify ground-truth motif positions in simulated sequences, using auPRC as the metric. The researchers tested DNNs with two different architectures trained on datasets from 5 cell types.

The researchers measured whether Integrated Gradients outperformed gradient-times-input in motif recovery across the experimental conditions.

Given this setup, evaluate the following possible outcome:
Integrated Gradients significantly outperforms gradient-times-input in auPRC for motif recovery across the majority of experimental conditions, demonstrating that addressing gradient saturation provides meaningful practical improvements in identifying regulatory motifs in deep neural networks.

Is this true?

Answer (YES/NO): NO